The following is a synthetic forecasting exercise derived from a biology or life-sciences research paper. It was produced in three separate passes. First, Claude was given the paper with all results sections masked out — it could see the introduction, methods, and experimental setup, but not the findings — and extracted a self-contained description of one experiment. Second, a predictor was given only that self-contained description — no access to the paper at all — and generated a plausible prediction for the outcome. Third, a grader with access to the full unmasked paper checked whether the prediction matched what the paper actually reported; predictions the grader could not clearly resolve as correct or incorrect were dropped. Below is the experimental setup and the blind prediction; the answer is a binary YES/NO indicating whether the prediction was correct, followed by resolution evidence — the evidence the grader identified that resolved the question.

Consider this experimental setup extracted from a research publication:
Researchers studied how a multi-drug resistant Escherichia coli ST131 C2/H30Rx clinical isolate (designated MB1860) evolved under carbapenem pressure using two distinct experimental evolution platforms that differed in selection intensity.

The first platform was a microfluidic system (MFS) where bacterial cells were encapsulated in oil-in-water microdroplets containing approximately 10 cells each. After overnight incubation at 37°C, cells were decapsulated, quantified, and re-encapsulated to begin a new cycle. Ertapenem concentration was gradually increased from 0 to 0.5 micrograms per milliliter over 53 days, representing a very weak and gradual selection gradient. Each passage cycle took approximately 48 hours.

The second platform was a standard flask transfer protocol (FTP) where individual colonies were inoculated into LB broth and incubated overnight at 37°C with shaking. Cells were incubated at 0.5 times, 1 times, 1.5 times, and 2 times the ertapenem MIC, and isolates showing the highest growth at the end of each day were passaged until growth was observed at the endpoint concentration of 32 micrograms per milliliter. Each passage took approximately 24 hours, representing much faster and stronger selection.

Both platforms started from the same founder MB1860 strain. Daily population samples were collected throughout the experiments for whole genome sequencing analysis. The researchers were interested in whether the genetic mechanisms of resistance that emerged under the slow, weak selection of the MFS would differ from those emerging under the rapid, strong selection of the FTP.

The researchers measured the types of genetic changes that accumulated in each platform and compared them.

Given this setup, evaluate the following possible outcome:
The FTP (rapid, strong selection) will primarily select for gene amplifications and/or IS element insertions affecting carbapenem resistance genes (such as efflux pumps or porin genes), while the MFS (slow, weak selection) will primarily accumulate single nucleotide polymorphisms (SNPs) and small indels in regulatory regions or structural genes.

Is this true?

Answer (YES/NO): NO